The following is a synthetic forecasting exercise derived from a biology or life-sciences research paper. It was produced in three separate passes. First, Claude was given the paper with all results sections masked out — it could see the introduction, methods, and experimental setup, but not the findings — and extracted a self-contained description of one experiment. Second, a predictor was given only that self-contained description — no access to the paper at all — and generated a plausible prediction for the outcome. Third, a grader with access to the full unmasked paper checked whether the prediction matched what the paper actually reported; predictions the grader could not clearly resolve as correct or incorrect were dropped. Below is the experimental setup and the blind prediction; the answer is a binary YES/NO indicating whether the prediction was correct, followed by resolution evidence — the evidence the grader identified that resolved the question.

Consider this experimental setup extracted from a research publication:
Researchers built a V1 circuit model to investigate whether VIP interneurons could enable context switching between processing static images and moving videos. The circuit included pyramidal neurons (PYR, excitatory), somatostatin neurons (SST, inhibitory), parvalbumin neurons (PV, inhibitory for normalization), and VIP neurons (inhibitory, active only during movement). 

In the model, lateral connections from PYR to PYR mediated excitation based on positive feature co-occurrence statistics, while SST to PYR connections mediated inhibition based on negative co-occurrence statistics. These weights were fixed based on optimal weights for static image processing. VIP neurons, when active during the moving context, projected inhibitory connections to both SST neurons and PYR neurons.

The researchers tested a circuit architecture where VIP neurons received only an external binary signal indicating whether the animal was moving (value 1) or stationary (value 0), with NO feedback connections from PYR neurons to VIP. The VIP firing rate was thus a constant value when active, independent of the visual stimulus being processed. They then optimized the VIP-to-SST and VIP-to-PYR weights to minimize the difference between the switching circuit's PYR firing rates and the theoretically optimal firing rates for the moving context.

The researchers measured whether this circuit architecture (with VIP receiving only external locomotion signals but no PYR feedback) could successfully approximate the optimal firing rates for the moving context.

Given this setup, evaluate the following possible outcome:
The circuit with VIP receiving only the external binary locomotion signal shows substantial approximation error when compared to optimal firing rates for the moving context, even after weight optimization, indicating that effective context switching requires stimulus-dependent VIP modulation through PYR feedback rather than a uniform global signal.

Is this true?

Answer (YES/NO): YES